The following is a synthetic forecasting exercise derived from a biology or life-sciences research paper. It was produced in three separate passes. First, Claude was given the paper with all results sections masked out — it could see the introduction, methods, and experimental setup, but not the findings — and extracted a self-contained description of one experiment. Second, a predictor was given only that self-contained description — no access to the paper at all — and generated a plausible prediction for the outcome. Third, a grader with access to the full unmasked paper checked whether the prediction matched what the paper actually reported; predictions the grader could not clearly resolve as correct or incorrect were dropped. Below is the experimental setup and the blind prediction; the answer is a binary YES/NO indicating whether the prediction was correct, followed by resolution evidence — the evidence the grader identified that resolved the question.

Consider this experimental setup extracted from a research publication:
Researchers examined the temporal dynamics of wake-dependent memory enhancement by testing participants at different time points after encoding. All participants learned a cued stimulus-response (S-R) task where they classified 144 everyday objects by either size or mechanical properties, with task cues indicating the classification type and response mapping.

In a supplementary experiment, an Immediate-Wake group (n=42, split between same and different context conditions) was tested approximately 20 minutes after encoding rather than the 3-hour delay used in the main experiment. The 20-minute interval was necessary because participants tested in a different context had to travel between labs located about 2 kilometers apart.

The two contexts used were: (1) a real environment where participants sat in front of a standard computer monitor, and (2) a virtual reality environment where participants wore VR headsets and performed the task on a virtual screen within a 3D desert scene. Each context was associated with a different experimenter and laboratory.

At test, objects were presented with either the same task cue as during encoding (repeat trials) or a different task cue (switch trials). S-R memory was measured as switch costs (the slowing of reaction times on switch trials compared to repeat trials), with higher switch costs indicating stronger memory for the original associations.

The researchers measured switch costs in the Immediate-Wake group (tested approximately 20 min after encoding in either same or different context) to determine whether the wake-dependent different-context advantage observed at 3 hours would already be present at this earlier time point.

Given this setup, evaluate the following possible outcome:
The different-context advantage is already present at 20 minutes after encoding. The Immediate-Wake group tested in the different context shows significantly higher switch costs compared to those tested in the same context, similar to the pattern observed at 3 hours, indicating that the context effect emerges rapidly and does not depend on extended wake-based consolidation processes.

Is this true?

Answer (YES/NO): YES